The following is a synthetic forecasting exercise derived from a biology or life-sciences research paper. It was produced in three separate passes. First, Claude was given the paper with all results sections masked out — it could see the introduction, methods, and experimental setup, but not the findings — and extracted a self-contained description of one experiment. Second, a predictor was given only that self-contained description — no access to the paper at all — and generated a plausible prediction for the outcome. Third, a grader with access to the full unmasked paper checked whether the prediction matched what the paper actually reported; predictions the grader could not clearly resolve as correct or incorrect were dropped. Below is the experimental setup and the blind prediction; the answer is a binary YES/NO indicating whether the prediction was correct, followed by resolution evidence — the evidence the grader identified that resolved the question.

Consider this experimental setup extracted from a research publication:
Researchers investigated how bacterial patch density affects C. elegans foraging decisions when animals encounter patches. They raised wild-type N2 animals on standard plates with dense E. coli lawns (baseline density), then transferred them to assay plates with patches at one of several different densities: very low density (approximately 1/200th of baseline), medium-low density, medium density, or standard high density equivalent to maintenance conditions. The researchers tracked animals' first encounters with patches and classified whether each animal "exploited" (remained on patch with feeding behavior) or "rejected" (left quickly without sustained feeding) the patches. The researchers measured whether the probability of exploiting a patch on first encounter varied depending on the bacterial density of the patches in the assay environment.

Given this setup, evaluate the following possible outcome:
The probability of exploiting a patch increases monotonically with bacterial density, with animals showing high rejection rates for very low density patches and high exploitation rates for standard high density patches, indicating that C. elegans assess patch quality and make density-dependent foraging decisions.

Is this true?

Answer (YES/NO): YES